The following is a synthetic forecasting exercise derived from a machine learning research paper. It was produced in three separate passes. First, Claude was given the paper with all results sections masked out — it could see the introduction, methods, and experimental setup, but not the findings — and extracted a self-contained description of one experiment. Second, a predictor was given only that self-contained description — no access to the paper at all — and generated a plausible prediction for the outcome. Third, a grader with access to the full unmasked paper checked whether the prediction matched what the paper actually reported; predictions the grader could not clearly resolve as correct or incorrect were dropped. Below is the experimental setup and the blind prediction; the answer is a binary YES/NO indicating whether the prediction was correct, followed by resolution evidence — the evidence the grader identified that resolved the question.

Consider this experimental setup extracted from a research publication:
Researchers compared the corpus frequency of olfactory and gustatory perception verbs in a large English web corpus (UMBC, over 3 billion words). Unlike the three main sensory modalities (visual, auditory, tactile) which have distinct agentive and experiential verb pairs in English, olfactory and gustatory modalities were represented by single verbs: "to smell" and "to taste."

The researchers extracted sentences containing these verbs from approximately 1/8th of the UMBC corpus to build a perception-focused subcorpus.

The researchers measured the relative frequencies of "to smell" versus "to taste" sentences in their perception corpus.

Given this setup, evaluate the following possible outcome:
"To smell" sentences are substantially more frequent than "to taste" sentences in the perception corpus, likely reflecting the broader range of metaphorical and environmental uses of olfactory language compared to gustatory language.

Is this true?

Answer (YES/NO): NO